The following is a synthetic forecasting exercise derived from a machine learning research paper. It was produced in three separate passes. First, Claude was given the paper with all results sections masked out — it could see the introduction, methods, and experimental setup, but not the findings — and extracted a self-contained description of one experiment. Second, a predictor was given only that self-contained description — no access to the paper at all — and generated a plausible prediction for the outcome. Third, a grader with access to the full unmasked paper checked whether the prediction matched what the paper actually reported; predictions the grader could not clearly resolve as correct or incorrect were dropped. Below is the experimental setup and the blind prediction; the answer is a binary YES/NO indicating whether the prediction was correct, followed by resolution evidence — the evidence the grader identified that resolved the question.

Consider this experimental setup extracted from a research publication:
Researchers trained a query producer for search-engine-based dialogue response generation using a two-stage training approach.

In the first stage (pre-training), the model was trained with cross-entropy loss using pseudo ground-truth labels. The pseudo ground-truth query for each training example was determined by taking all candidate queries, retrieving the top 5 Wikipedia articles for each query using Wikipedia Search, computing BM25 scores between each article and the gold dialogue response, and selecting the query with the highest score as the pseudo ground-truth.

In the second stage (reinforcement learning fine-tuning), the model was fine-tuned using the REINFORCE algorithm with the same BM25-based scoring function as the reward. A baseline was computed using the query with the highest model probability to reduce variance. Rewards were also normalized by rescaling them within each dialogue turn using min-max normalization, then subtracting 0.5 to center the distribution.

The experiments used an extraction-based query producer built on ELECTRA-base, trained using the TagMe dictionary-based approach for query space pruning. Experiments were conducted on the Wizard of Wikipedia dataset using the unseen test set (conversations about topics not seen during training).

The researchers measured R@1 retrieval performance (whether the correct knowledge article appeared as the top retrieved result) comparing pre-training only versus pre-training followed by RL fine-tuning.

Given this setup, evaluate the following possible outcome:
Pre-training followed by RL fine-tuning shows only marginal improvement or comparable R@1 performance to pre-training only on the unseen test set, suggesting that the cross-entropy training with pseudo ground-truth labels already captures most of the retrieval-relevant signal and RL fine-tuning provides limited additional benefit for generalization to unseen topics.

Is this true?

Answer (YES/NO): YES